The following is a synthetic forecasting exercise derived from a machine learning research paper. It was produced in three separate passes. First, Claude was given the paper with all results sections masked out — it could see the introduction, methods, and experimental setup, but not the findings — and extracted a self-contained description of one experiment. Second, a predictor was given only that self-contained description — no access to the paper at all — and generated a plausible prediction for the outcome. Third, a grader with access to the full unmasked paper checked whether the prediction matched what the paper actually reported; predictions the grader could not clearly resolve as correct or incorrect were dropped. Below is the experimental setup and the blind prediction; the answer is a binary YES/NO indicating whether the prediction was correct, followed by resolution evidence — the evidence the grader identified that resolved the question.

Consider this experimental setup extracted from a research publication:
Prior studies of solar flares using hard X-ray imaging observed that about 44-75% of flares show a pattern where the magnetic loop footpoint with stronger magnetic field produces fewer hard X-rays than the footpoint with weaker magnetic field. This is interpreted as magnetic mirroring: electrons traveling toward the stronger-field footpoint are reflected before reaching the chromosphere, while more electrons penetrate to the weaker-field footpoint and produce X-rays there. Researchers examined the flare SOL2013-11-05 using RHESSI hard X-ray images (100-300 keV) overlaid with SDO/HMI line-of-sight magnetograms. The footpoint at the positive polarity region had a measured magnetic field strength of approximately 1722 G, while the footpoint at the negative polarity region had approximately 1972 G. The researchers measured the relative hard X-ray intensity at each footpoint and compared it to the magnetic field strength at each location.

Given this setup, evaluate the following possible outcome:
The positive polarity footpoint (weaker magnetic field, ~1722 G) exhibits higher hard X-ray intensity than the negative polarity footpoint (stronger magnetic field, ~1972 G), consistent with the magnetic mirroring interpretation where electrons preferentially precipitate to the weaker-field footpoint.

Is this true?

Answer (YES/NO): YES